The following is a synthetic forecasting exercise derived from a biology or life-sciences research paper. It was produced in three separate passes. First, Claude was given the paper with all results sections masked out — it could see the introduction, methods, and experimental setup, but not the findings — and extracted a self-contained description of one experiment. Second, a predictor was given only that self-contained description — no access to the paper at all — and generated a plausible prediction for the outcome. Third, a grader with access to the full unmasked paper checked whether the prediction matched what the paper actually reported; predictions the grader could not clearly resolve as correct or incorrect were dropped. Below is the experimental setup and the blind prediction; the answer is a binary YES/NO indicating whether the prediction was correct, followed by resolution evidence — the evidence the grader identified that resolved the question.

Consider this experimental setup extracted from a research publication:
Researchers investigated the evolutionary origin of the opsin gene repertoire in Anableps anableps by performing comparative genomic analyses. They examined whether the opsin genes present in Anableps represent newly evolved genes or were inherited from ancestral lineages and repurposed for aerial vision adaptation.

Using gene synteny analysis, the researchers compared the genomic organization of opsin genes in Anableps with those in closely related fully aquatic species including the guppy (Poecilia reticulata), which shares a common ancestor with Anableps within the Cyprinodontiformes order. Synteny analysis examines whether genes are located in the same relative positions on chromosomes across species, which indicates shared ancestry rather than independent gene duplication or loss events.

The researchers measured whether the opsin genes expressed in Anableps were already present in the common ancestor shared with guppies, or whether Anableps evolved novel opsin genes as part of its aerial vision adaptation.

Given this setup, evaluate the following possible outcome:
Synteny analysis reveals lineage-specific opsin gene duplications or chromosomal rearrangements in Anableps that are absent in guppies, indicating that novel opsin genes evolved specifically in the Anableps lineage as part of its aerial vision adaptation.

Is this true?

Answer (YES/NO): NO